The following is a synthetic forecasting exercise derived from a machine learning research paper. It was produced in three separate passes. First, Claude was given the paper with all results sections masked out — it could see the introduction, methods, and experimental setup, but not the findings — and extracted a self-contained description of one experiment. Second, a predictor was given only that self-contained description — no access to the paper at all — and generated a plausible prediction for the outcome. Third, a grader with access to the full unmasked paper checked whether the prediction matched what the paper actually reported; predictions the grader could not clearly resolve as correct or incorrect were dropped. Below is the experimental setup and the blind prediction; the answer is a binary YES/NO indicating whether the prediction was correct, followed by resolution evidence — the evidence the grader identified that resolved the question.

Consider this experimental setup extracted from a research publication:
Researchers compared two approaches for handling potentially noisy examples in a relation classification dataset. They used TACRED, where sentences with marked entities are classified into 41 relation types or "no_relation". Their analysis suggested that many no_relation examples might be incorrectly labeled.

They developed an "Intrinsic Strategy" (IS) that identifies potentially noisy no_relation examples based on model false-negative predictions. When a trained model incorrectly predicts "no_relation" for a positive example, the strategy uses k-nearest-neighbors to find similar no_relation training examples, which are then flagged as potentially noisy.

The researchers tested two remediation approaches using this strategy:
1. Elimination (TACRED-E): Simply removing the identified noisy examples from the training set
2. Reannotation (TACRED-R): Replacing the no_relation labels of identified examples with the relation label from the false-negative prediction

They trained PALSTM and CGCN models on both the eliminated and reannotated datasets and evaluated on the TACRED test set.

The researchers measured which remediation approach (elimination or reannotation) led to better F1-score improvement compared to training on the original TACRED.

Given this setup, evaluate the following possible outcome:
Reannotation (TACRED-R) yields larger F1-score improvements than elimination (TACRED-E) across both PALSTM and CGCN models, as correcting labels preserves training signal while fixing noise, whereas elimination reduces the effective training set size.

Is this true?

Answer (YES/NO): NO